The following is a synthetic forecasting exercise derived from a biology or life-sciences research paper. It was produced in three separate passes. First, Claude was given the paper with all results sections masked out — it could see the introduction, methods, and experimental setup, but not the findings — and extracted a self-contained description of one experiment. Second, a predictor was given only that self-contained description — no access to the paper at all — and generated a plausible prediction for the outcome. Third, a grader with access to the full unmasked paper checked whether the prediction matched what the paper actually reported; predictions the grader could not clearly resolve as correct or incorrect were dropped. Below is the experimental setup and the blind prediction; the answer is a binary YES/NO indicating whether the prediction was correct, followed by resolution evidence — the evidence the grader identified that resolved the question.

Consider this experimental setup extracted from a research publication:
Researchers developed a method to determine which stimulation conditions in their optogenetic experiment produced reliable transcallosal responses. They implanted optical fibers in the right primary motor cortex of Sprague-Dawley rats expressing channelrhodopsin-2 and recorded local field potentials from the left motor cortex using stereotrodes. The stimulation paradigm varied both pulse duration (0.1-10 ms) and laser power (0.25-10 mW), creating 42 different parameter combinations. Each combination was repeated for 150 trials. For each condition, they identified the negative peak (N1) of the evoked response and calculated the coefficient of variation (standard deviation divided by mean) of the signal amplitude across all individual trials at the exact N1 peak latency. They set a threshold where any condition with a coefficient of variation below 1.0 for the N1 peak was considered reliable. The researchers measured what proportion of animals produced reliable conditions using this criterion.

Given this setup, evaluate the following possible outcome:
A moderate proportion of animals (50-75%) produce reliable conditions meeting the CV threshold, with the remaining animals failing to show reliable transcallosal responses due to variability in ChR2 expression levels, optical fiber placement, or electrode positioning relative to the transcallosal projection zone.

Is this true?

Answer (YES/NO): NO